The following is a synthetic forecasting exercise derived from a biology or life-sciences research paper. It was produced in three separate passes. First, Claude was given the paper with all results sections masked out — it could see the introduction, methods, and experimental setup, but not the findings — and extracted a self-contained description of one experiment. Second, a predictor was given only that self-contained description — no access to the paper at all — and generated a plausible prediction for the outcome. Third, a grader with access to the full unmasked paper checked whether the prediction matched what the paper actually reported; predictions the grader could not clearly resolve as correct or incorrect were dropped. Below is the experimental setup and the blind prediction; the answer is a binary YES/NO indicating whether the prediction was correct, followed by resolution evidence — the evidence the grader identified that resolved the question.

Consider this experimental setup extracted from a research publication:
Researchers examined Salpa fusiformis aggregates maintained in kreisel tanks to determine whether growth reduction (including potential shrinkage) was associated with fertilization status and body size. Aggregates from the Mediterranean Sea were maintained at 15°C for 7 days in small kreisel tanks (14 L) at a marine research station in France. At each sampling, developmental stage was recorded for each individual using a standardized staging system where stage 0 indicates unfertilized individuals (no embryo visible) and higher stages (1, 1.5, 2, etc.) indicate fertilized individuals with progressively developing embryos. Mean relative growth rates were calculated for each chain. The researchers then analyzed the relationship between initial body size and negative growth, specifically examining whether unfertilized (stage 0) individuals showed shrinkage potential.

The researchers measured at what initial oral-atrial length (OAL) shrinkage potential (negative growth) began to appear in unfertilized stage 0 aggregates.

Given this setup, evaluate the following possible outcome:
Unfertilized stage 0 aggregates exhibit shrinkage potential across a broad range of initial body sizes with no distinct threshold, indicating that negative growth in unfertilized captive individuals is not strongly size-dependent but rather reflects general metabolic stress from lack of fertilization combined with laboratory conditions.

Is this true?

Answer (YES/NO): NO